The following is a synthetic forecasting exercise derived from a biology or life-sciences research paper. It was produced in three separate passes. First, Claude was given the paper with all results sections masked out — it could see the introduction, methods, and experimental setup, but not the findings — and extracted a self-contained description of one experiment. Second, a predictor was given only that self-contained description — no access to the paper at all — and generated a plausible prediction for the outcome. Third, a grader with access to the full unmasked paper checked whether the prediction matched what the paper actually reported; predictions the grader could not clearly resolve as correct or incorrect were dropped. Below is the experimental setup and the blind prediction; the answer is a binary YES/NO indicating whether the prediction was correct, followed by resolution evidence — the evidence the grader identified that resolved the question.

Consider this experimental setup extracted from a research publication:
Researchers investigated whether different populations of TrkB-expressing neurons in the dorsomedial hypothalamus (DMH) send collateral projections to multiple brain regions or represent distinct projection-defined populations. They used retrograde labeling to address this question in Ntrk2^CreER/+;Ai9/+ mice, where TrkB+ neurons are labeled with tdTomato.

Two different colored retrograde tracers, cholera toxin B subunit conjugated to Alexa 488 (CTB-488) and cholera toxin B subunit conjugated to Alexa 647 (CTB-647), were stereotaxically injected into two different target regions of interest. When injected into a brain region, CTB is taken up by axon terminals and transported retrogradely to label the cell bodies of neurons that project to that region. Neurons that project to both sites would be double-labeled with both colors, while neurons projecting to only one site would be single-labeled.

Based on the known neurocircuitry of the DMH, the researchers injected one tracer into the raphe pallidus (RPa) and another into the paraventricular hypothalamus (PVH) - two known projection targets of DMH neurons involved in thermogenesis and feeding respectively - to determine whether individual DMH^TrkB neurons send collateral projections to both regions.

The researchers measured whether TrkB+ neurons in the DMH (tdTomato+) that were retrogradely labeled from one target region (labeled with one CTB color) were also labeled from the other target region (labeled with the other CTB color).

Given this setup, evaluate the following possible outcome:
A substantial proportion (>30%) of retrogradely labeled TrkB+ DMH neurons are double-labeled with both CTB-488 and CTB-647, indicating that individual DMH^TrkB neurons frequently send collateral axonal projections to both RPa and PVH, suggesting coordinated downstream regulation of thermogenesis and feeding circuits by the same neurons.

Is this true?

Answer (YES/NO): NO